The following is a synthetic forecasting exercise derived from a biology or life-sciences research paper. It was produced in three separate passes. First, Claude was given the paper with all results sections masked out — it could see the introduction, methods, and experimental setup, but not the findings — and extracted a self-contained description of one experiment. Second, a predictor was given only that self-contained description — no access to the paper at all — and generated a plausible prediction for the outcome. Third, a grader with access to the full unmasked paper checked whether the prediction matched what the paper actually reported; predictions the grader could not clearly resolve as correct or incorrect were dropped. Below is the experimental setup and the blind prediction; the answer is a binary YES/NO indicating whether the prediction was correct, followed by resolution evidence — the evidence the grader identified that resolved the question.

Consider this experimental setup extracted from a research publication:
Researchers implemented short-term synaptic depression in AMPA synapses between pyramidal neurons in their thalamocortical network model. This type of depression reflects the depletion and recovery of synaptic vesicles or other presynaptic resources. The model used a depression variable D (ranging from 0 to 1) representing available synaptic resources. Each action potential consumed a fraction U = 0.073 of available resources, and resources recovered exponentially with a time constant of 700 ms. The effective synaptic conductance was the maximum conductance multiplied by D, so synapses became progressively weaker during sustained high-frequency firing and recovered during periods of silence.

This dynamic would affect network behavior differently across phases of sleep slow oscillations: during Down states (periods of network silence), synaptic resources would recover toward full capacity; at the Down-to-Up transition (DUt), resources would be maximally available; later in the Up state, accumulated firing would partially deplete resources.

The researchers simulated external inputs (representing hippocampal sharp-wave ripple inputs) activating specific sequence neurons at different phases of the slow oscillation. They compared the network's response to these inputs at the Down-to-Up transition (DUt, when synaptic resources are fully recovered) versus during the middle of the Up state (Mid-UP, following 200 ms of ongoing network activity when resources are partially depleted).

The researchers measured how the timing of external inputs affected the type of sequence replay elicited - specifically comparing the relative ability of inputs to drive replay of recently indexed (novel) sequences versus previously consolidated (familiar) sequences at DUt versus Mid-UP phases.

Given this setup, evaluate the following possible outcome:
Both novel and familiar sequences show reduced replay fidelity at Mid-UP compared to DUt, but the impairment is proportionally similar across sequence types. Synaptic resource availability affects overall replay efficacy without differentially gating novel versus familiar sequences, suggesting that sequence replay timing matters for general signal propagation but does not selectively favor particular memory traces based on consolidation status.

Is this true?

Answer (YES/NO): NO